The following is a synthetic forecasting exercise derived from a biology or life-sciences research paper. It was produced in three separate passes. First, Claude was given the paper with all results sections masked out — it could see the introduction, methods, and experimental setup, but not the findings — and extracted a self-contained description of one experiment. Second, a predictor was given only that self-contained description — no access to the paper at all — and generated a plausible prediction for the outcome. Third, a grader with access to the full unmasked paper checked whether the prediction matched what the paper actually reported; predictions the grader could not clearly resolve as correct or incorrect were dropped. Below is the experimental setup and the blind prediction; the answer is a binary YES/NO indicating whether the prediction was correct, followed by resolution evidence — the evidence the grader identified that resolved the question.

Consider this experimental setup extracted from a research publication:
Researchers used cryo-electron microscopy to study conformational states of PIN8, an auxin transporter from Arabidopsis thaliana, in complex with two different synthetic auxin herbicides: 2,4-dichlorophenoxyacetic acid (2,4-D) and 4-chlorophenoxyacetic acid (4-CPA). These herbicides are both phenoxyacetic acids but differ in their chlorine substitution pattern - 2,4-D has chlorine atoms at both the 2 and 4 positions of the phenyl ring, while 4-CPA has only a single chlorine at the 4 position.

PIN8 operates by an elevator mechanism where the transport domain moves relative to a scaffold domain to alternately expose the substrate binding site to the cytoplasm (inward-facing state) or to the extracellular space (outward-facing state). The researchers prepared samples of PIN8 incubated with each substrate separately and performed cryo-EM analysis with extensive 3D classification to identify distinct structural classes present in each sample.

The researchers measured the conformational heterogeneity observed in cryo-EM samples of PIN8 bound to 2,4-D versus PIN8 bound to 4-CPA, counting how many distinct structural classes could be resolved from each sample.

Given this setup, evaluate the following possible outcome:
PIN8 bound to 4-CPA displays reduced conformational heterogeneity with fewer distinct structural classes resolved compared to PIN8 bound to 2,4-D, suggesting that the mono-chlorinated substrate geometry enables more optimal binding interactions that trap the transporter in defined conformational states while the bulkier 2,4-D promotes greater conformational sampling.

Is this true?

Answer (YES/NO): NO